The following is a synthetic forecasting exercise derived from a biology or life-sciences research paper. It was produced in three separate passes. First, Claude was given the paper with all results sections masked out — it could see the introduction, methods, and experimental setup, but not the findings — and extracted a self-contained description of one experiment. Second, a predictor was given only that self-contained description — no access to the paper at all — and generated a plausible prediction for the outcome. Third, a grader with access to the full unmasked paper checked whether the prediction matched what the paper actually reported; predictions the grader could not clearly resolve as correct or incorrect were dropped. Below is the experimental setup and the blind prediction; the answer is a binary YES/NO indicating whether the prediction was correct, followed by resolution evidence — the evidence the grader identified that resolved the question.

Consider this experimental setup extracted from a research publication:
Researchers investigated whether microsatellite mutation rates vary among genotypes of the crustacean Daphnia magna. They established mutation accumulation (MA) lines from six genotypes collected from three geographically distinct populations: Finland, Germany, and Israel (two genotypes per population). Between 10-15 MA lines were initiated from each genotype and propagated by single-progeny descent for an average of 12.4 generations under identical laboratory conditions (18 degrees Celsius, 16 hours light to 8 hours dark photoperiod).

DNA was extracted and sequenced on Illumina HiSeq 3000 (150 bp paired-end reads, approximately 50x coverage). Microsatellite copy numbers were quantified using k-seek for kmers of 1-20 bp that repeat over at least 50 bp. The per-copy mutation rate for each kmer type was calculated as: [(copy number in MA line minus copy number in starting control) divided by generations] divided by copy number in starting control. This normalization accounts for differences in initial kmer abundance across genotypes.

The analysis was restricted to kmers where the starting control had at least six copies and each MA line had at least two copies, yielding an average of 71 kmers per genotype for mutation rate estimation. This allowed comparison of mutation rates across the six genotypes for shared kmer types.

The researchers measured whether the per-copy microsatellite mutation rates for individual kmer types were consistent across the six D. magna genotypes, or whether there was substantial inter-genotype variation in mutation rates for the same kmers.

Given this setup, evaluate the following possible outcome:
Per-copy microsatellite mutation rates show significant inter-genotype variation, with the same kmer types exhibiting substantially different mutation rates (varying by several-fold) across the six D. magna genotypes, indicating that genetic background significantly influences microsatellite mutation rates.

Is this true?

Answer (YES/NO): YES